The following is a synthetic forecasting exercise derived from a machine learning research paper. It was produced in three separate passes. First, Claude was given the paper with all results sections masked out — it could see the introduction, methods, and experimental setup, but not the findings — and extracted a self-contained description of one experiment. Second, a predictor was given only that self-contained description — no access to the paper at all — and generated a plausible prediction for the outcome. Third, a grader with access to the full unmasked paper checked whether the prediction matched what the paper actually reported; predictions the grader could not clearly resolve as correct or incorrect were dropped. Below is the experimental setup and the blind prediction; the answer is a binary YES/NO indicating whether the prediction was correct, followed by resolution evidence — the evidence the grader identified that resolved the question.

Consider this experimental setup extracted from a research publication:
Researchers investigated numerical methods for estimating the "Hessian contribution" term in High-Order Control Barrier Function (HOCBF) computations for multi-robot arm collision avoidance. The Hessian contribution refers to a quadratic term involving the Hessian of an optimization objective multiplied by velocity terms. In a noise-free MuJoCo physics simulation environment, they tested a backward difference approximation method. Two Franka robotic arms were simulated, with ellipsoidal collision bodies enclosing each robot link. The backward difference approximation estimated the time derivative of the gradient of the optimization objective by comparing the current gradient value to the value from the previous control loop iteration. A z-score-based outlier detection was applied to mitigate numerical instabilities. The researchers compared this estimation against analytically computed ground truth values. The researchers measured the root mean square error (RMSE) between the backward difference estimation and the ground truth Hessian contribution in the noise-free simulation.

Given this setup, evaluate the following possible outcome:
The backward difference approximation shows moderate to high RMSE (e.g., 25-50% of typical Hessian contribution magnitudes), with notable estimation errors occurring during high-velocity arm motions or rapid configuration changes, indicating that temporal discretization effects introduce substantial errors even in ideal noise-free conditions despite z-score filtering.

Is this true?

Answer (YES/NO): NO